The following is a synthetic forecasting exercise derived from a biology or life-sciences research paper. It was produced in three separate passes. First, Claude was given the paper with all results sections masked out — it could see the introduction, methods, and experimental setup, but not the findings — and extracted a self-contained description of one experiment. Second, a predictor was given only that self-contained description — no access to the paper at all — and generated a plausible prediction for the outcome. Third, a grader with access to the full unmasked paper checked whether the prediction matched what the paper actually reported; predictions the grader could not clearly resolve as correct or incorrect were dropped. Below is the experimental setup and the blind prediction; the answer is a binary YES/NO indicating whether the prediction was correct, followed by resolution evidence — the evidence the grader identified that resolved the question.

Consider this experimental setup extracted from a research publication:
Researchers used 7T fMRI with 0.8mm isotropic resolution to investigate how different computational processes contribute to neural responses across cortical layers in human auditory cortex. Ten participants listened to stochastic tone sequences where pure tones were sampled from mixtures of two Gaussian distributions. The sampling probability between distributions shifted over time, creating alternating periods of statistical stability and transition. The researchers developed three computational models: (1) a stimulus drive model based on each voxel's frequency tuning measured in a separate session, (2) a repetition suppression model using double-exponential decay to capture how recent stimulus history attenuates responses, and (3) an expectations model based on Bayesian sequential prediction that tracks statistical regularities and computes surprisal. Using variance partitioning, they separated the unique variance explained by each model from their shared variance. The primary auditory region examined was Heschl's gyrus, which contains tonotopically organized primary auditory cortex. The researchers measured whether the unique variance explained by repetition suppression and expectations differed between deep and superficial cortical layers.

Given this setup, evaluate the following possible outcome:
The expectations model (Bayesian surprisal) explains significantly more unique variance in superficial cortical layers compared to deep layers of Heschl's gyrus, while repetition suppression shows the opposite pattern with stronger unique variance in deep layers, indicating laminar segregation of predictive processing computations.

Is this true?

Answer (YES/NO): NO